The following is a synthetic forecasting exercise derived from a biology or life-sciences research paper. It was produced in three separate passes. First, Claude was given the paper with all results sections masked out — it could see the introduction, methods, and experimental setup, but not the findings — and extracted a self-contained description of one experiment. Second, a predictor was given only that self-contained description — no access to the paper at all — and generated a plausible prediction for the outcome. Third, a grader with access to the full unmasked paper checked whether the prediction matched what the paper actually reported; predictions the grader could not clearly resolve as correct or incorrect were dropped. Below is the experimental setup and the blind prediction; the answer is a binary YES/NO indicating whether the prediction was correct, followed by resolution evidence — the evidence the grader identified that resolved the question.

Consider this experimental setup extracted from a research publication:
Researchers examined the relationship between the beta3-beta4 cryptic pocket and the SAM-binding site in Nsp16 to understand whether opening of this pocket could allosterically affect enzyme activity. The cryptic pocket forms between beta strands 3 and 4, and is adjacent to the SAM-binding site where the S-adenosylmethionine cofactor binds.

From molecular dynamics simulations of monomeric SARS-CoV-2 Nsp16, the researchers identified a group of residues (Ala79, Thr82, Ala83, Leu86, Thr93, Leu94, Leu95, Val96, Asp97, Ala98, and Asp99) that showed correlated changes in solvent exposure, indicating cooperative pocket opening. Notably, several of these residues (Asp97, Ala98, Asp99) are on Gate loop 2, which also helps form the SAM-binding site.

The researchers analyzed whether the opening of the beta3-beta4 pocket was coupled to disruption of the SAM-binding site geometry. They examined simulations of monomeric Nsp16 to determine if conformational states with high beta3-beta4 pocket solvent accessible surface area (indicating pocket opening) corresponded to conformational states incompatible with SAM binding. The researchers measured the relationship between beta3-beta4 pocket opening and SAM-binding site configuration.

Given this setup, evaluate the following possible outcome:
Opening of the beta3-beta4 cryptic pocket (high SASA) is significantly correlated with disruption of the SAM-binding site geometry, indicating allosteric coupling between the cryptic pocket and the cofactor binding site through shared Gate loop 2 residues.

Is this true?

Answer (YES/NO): YES